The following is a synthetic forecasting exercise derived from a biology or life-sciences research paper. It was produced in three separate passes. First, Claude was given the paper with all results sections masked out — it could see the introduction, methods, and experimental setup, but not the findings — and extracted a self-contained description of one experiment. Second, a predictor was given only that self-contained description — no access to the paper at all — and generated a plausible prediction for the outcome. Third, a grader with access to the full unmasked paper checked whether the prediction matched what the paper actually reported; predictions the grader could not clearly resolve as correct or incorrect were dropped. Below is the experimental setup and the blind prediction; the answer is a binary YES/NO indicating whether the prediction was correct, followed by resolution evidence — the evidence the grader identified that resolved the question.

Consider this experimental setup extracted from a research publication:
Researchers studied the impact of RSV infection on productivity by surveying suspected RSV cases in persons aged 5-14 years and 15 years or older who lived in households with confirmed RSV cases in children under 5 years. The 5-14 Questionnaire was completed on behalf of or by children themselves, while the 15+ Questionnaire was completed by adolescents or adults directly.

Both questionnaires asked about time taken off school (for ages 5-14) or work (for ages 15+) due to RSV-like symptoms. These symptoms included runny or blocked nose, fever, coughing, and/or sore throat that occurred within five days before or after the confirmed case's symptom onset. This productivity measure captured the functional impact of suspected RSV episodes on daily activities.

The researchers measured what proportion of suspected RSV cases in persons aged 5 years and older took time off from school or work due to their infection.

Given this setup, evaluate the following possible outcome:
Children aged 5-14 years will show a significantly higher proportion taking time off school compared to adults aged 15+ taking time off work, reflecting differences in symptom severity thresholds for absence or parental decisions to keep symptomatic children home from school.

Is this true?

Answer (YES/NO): YES